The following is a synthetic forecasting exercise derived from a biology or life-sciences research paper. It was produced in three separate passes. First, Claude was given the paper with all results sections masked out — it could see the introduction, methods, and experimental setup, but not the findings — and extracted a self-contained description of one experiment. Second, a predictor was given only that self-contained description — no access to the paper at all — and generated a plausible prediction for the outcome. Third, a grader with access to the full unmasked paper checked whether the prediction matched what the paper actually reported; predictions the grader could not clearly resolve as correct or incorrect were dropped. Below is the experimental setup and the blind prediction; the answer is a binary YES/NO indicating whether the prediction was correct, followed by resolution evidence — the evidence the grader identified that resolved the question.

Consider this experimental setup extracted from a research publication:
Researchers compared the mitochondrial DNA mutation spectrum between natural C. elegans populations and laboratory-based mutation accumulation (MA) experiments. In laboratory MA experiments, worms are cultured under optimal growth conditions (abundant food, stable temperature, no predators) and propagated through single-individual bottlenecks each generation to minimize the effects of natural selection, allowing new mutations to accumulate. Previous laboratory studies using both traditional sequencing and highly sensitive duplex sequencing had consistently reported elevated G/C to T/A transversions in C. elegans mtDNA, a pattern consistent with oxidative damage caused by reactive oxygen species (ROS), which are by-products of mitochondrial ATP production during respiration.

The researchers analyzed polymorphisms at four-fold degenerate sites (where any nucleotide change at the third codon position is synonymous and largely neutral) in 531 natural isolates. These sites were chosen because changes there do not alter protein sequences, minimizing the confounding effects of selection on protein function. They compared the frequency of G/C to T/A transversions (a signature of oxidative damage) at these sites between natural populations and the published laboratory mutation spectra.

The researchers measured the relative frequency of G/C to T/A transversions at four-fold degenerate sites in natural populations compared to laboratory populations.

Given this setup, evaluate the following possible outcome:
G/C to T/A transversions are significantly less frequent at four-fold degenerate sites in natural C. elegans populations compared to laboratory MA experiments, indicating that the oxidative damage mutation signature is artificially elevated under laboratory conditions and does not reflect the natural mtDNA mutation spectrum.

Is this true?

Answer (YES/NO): YES